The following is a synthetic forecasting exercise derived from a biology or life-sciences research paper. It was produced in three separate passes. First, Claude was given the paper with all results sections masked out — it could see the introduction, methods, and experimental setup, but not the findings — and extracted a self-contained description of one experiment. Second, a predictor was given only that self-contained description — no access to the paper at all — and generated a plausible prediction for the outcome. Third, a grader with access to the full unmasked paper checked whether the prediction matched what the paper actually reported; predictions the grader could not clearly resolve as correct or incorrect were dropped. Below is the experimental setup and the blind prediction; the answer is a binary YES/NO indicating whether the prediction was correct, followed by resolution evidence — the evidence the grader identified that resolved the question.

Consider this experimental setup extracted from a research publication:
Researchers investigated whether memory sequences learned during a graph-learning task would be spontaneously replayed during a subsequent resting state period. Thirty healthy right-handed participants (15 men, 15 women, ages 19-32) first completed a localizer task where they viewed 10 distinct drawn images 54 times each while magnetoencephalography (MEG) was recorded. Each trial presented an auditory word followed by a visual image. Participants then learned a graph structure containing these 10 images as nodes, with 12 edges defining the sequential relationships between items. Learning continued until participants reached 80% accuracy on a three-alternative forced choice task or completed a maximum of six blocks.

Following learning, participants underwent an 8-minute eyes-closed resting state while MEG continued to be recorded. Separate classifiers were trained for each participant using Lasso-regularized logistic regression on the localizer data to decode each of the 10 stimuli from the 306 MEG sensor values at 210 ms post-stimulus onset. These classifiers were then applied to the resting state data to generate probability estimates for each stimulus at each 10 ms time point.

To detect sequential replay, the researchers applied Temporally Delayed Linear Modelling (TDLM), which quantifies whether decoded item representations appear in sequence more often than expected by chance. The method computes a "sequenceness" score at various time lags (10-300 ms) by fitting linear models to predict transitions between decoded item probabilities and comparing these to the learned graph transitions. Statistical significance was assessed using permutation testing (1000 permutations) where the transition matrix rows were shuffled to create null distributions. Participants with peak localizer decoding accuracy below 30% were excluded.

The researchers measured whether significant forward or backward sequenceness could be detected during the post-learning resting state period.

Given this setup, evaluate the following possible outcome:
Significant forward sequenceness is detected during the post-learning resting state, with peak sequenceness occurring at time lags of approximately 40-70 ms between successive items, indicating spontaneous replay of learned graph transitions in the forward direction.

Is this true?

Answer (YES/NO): NO